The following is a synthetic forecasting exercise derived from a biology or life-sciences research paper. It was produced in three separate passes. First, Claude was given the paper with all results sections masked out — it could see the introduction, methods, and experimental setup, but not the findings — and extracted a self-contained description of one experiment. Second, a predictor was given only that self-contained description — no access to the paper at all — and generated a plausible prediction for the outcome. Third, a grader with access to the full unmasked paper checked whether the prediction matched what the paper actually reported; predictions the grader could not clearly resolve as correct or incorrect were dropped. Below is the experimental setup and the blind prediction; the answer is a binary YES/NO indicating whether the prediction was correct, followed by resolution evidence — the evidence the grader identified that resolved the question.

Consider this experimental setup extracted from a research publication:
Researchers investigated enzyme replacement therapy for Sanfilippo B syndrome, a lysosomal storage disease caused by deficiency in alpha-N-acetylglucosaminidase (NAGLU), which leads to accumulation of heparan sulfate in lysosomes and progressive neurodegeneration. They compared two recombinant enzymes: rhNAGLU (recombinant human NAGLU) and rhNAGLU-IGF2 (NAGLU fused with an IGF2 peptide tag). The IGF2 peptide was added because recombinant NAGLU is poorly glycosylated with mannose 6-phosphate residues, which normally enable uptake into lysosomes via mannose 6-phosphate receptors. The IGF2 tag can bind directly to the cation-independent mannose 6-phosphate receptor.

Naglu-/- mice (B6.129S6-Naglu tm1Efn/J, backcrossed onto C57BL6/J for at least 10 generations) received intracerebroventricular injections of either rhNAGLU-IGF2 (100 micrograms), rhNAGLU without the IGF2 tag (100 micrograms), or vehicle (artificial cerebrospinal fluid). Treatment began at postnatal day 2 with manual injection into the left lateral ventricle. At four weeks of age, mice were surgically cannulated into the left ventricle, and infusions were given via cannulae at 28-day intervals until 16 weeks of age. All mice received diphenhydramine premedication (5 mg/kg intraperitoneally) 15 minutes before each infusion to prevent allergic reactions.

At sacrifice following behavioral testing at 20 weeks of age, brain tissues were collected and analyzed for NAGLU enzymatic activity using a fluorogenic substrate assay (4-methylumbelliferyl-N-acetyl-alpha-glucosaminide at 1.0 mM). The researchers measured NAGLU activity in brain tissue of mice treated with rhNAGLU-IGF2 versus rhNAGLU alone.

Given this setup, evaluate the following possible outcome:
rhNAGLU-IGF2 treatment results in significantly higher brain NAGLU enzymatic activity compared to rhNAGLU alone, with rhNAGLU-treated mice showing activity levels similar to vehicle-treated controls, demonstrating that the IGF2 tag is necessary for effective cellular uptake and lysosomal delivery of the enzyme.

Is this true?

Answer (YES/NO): NO